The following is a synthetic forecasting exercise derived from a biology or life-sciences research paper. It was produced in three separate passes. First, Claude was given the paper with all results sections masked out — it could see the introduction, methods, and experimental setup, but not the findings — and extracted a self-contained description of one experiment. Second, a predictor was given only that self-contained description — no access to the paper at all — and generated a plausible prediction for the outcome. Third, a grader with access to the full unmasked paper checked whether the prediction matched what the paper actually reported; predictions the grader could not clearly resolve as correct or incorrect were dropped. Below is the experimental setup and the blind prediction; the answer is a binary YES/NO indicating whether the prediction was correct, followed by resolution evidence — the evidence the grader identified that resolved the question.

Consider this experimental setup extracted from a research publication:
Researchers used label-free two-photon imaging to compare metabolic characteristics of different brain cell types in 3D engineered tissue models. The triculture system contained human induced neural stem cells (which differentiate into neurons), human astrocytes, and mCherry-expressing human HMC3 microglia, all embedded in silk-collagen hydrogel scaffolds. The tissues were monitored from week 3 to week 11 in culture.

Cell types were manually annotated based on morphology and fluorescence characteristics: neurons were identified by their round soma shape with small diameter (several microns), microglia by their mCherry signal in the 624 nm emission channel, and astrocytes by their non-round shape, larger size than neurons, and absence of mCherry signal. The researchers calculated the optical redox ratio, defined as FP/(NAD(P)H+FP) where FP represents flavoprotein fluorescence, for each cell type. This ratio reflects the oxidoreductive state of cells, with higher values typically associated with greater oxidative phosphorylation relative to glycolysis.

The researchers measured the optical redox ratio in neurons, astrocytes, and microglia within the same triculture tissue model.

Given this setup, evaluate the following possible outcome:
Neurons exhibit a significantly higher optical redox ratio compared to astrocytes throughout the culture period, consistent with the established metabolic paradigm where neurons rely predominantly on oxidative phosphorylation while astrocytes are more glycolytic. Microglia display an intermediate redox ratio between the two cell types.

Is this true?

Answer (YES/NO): NO